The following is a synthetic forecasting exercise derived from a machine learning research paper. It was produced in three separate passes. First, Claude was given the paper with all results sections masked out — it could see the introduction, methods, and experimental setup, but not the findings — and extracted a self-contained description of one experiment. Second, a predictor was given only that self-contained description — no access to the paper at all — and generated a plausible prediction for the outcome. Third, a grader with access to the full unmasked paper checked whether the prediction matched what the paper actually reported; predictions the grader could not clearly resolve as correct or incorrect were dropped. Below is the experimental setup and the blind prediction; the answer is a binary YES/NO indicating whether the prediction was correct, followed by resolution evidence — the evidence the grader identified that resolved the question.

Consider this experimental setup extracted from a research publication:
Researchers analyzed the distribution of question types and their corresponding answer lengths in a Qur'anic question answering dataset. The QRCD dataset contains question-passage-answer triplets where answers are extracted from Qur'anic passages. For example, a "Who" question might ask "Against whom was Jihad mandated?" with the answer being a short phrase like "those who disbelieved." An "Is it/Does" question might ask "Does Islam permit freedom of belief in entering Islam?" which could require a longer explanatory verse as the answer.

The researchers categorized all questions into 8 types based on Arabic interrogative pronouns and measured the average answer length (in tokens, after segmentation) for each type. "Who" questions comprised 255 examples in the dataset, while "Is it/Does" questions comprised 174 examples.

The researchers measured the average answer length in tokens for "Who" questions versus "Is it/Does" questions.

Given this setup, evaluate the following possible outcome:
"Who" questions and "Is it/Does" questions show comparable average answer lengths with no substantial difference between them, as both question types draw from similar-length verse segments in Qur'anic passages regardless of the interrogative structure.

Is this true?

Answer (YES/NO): NO